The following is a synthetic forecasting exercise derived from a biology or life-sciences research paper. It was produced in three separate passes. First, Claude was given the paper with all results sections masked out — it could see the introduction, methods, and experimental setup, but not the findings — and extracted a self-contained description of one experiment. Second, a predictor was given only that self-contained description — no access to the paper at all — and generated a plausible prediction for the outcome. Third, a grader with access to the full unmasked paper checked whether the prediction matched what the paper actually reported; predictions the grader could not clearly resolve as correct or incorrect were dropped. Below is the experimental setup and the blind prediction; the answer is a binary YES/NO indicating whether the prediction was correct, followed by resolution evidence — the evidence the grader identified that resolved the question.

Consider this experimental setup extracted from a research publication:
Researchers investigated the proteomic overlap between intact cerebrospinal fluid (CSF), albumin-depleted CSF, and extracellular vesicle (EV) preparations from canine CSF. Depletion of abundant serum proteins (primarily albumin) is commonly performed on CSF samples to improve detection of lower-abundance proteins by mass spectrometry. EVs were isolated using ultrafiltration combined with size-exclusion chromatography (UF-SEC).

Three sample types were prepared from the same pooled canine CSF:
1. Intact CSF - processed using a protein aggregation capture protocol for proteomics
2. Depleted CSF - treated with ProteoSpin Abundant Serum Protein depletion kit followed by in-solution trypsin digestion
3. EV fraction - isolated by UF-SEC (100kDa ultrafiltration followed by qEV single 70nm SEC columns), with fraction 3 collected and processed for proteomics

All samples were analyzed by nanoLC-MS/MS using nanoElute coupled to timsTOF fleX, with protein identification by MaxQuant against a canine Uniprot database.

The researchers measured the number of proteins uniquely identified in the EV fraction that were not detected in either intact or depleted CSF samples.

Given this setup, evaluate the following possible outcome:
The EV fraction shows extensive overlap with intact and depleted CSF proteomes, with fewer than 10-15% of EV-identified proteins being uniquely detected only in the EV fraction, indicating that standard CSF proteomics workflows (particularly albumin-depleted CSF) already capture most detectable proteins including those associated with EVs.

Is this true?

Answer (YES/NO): NO